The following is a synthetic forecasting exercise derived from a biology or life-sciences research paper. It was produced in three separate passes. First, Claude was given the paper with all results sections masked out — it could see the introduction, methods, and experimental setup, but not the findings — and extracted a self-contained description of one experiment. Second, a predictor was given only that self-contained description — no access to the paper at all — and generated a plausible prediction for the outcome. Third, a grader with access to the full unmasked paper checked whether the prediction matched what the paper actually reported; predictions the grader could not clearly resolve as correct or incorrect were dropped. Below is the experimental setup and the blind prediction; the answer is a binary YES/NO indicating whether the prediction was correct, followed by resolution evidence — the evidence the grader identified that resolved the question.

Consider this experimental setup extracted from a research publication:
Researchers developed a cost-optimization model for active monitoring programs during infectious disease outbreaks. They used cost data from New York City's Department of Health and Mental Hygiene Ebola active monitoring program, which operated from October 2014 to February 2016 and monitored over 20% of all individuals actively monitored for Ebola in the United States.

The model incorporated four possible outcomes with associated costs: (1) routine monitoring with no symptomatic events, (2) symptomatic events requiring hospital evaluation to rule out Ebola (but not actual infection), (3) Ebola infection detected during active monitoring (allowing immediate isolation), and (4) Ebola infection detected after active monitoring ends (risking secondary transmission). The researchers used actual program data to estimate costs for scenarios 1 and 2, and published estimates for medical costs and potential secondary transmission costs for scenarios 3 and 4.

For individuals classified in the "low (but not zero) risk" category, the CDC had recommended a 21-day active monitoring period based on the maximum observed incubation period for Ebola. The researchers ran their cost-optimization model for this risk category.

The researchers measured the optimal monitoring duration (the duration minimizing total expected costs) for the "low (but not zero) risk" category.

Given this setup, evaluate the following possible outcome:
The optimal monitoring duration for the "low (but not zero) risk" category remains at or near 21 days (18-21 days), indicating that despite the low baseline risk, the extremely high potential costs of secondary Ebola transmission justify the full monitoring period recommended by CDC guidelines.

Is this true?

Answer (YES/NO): YES